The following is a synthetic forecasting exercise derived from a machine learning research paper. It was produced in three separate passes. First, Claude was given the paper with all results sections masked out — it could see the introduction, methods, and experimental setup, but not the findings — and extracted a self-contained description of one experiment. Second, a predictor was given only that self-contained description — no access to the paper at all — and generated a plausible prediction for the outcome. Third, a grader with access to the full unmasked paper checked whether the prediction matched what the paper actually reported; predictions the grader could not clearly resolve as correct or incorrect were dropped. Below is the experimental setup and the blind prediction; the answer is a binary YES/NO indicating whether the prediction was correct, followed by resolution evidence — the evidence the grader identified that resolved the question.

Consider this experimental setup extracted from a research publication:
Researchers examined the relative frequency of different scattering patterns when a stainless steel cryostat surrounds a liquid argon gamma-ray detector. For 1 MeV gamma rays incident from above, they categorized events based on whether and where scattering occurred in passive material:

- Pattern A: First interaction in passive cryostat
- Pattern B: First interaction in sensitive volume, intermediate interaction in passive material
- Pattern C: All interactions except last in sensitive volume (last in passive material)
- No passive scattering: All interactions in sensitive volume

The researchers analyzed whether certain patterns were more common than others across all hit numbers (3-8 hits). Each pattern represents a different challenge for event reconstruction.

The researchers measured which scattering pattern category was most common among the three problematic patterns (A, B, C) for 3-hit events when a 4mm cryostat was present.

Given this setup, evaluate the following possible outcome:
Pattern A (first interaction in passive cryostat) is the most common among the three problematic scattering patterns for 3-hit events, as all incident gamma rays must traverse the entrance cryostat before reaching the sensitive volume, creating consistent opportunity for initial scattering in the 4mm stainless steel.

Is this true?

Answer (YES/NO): NO